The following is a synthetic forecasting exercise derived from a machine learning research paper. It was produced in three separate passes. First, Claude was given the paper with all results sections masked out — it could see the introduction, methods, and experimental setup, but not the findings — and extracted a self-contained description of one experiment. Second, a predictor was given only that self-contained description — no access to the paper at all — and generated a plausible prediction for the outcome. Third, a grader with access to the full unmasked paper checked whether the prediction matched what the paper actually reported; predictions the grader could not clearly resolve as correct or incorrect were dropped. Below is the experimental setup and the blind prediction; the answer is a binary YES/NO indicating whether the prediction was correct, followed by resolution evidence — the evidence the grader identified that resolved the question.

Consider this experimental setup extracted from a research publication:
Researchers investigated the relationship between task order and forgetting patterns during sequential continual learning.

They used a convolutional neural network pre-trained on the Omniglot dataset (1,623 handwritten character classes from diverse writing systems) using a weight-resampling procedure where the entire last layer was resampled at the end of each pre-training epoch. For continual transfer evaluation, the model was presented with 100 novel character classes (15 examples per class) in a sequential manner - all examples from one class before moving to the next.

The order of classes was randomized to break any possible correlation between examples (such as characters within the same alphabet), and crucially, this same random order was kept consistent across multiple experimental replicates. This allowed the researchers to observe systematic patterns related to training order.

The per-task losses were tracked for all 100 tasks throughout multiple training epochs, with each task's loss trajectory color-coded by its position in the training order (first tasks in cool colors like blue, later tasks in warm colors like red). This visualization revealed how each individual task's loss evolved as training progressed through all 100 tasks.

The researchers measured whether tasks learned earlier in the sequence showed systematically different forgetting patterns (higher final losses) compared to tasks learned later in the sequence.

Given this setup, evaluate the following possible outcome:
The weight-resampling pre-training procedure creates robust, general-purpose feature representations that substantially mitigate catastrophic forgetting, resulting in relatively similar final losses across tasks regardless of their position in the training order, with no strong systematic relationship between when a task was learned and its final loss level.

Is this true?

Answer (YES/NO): NO